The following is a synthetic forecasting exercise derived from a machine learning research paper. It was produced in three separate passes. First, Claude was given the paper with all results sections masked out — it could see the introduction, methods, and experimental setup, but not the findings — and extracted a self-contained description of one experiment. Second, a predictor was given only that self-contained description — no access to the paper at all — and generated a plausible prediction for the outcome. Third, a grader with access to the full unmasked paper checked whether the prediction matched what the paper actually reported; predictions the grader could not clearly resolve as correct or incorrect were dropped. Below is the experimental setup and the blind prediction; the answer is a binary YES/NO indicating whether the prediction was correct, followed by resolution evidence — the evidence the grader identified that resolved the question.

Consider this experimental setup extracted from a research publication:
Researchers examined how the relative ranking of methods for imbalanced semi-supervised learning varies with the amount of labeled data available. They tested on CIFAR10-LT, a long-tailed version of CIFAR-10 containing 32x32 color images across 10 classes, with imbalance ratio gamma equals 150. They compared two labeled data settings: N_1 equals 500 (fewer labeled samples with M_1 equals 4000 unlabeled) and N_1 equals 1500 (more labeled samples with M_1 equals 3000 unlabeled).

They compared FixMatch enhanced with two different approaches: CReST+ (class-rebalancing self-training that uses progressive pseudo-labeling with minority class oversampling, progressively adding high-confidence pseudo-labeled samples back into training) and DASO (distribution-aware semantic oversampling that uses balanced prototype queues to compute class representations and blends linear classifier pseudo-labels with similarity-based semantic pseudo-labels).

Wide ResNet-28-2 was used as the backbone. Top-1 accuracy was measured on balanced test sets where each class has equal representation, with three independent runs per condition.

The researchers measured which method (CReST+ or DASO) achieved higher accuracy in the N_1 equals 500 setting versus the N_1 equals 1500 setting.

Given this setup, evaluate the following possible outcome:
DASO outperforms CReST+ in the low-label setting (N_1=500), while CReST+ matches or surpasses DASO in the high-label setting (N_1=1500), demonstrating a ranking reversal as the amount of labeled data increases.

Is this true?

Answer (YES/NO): NO